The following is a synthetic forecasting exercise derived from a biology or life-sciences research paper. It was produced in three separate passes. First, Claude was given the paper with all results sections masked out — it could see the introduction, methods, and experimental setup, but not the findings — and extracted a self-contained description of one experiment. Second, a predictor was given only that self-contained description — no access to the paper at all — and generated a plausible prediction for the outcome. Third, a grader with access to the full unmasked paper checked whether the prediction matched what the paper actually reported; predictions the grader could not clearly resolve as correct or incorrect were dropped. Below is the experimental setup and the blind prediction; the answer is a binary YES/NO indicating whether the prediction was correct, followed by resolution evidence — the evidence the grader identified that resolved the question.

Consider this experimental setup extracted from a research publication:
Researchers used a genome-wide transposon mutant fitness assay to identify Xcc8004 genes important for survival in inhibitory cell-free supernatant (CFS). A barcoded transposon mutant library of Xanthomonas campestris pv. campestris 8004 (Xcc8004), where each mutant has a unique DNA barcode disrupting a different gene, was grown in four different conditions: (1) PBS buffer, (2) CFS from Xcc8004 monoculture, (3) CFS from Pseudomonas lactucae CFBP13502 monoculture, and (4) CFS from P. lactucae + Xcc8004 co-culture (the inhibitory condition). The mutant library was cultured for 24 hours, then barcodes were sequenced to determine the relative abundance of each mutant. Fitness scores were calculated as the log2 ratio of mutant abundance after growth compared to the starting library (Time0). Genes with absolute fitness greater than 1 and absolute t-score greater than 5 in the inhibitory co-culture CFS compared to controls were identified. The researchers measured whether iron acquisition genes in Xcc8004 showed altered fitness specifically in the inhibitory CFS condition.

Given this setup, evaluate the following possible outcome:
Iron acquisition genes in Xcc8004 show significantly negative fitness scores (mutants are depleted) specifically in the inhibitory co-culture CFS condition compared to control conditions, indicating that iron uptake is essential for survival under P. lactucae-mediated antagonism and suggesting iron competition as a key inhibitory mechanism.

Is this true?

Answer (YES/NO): NO